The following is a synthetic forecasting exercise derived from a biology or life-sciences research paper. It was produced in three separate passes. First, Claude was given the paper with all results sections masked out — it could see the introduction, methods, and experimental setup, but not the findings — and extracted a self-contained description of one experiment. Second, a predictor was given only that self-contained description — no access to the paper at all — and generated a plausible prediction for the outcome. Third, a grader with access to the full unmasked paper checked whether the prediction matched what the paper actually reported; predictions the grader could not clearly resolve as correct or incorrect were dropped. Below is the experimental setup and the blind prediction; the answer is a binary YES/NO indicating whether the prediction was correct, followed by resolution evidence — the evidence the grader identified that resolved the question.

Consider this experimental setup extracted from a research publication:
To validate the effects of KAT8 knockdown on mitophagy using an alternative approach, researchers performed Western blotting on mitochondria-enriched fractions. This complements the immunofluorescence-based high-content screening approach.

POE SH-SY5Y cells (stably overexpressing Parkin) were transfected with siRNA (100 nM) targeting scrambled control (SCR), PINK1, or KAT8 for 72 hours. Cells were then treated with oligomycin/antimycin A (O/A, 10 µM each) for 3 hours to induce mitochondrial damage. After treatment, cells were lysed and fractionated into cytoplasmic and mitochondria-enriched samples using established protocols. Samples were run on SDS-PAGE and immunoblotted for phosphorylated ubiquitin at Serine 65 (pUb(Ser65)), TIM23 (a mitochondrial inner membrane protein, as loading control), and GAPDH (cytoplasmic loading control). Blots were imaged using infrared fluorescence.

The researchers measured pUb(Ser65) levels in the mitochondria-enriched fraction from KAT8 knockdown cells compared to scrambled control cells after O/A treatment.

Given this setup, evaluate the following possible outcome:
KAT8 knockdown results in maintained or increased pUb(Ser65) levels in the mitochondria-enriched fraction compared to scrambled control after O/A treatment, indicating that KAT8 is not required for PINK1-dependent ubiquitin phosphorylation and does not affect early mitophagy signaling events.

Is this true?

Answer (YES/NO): NO